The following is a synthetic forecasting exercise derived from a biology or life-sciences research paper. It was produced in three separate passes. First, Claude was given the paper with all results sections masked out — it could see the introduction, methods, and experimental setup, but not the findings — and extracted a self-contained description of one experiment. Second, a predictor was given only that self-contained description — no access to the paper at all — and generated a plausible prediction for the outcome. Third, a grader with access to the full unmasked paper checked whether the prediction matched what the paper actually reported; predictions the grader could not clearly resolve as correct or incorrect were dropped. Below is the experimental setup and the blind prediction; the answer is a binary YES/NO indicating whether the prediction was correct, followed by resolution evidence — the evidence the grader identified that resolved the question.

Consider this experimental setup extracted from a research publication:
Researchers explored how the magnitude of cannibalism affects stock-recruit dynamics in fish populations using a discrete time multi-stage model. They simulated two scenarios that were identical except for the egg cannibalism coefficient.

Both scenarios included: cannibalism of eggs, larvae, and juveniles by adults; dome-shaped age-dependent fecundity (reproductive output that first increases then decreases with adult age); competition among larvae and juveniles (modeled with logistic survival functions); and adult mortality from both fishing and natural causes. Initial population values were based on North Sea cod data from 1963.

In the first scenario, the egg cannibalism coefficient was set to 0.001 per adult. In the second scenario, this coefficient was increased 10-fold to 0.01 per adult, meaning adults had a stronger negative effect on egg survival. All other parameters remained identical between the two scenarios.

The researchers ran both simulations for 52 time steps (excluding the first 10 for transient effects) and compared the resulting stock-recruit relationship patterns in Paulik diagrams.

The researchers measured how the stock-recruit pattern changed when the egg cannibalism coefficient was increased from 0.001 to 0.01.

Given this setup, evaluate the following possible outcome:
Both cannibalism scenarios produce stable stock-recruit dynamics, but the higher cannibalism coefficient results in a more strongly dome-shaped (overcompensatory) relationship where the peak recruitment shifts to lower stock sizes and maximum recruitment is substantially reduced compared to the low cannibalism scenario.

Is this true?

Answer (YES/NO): NO